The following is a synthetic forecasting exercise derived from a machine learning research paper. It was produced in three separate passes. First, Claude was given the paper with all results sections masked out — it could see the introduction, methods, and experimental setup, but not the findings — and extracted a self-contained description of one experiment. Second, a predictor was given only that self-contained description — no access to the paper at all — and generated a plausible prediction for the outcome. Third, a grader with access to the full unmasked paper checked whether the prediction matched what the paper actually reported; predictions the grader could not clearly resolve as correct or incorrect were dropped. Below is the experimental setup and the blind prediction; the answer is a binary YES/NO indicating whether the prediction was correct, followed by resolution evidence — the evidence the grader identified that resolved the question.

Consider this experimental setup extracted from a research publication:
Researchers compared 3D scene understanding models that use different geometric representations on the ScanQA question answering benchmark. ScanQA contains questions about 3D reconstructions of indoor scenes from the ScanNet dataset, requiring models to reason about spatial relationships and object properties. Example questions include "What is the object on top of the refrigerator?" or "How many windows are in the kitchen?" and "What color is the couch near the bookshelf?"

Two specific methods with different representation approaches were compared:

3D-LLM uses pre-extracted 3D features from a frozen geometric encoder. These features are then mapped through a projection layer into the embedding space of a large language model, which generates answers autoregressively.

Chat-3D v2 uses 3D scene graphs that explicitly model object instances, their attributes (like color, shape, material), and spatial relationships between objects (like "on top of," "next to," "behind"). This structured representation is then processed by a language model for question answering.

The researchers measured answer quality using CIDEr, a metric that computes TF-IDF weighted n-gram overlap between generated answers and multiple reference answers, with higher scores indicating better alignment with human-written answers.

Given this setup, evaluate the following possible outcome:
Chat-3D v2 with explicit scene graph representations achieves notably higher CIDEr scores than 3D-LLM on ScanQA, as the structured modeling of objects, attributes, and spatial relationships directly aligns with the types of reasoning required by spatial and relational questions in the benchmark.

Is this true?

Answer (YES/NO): YES